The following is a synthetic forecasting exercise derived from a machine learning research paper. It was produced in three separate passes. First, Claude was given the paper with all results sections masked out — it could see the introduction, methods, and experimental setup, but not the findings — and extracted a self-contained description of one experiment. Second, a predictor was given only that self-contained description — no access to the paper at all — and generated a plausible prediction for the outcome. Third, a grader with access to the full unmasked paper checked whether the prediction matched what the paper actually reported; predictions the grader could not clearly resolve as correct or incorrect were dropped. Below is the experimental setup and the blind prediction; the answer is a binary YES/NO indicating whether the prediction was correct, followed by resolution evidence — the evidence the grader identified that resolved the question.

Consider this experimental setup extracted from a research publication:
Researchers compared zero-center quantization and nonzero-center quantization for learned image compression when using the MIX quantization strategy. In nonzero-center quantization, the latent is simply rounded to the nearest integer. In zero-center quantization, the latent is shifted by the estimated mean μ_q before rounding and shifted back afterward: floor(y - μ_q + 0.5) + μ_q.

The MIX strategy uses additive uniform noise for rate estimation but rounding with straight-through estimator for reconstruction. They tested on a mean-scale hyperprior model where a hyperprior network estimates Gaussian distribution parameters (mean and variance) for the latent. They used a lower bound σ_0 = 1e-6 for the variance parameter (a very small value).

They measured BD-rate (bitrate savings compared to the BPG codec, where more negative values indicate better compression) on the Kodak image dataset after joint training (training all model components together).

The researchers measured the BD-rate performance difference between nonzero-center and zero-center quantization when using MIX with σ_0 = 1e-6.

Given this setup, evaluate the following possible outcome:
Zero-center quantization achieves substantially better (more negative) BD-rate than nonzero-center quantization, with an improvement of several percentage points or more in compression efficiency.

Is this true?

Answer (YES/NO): YES